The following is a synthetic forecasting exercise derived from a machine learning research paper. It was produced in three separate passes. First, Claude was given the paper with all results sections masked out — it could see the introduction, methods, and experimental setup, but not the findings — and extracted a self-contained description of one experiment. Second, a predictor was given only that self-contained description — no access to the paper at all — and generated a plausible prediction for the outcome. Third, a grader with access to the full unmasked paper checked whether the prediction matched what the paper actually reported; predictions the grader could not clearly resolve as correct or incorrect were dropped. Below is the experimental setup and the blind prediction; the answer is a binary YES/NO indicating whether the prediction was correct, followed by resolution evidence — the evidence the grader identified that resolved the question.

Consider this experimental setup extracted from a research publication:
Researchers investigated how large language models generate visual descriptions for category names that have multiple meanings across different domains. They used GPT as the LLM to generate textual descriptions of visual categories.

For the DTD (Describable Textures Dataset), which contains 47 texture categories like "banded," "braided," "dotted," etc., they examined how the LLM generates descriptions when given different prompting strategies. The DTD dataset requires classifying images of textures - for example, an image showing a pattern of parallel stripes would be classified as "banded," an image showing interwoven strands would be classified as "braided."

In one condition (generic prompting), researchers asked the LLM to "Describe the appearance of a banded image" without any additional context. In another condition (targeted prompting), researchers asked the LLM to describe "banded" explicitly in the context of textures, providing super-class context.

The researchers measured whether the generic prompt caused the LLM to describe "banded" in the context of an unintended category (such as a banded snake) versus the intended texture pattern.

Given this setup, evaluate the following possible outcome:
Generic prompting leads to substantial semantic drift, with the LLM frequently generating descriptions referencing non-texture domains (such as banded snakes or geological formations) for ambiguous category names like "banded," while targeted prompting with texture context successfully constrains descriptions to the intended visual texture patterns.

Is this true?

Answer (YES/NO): YES